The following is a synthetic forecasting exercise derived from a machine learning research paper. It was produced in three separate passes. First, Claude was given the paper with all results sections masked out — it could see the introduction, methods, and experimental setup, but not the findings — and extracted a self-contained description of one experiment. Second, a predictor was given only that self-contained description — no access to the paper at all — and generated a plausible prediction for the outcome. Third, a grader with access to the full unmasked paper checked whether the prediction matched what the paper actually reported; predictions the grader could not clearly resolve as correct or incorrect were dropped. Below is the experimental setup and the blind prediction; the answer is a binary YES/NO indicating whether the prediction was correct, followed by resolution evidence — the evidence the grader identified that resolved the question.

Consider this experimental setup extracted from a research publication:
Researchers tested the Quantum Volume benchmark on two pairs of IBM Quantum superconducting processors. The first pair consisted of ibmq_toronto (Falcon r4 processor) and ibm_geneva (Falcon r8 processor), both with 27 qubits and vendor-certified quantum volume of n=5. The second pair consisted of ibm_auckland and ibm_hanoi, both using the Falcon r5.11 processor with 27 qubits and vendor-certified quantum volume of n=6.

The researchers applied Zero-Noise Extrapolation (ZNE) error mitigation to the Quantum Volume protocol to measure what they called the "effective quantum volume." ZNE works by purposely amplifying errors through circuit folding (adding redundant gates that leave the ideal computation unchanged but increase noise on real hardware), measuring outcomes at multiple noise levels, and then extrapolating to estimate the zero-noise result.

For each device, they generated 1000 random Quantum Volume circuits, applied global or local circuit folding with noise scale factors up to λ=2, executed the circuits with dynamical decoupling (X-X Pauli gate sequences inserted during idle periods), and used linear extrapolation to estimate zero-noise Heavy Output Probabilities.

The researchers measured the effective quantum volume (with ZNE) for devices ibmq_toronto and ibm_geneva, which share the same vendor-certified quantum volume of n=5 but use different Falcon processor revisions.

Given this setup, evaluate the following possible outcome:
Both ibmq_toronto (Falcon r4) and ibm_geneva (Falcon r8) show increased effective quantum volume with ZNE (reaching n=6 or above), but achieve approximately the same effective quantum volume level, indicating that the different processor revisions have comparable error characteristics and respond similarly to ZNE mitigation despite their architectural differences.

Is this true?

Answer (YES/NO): YES